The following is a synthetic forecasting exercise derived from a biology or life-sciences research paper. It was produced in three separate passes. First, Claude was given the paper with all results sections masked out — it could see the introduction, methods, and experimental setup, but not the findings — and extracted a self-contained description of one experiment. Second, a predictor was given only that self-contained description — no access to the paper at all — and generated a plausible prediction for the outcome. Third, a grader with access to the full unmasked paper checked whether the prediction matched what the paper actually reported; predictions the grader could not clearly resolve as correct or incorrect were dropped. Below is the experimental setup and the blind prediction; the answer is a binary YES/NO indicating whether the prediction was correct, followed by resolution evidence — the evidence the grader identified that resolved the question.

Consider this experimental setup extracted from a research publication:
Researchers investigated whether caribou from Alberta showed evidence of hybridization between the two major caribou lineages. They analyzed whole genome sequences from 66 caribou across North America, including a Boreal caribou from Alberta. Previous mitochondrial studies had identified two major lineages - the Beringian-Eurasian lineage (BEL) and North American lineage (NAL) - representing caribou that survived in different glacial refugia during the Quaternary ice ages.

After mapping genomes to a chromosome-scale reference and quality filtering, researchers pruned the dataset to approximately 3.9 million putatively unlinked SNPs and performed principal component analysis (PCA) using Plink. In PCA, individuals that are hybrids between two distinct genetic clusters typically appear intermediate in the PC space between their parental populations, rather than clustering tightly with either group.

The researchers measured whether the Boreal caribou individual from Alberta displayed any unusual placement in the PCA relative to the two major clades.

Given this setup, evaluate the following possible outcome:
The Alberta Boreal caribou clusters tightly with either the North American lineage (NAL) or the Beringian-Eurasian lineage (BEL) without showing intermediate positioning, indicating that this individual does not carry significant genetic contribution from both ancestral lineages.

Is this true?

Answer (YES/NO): NO